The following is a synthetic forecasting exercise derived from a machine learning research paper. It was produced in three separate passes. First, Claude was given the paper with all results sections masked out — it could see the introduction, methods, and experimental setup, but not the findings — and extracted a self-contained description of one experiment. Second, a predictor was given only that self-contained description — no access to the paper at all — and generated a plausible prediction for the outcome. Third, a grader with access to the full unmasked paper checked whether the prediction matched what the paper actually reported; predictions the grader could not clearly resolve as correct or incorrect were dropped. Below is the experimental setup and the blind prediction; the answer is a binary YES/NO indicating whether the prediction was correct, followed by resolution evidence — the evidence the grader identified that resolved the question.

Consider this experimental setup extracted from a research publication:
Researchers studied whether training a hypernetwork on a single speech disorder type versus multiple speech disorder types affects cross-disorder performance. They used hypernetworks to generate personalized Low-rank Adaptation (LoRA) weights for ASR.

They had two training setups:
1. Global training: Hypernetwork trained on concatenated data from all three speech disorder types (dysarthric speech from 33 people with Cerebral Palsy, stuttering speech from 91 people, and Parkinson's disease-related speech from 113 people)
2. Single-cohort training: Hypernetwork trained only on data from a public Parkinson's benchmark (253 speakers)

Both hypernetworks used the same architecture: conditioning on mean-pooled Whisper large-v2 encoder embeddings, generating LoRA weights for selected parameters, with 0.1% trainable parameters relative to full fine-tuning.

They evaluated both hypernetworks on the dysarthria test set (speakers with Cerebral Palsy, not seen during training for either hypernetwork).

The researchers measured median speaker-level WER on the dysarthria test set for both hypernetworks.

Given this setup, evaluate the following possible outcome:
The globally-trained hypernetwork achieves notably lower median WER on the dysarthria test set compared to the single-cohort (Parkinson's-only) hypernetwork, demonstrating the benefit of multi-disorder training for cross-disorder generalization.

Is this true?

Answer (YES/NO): YES